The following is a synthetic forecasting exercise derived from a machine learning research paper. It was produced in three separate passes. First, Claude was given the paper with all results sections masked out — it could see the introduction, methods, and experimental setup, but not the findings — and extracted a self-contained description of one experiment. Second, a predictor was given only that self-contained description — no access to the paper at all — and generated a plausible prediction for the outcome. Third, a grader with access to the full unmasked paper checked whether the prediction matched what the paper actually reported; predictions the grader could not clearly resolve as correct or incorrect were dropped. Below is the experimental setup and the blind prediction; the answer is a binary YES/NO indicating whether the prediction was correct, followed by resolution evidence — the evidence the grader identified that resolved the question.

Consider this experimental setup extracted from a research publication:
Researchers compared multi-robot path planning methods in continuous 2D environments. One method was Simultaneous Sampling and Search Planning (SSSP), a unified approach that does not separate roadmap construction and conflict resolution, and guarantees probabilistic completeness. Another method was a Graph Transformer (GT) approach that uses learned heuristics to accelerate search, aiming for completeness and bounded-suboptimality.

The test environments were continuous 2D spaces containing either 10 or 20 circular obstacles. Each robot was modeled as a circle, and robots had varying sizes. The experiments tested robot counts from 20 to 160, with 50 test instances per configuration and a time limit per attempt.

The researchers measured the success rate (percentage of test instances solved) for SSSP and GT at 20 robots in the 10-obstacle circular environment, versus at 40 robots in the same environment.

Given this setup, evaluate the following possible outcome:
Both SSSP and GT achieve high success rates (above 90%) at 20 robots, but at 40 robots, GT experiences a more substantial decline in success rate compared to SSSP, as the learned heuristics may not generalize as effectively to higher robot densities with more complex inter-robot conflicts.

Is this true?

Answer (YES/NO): NO